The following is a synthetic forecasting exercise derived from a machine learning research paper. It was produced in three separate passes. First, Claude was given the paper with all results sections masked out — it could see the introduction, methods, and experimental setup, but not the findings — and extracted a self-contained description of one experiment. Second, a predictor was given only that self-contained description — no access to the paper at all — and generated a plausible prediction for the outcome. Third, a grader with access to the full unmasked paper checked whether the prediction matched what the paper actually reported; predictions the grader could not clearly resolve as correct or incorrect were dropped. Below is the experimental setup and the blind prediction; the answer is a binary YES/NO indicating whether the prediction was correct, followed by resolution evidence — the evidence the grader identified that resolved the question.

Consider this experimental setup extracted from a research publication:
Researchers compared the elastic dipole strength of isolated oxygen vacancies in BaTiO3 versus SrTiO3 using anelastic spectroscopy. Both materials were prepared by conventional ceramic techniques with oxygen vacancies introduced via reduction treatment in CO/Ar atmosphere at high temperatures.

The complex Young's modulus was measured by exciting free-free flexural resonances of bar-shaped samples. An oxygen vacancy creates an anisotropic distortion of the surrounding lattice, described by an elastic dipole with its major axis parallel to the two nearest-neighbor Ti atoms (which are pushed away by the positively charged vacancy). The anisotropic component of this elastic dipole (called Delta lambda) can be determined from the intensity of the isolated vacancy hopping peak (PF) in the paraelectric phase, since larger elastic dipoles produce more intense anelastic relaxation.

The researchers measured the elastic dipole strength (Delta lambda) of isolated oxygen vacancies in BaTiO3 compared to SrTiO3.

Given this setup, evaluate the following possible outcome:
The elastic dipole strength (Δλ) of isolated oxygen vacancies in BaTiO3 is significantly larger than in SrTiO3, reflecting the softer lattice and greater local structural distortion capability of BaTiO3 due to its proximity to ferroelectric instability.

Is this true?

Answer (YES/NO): YES